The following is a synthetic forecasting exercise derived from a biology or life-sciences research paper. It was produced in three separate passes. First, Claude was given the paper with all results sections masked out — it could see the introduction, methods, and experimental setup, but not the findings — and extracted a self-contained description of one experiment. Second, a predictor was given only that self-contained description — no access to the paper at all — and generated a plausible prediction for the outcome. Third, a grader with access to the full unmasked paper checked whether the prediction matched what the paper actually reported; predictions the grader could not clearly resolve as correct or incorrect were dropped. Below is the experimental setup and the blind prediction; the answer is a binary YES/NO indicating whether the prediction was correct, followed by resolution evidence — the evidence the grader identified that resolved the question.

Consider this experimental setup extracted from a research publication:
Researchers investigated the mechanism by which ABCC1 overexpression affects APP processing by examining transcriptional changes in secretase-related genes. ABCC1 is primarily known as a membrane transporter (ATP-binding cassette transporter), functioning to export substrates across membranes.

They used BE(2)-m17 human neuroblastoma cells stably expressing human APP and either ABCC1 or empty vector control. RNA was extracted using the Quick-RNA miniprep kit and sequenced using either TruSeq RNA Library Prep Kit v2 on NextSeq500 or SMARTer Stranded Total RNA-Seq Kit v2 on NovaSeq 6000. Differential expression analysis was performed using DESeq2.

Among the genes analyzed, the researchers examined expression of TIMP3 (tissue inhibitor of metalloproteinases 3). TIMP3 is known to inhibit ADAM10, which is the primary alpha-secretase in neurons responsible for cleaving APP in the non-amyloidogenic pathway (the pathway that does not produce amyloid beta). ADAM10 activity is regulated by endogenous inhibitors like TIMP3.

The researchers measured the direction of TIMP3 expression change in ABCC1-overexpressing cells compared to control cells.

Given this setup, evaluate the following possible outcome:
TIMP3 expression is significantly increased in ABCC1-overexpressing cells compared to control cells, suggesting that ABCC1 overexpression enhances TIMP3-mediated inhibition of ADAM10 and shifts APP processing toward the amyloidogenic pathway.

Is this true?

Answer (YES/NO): NO